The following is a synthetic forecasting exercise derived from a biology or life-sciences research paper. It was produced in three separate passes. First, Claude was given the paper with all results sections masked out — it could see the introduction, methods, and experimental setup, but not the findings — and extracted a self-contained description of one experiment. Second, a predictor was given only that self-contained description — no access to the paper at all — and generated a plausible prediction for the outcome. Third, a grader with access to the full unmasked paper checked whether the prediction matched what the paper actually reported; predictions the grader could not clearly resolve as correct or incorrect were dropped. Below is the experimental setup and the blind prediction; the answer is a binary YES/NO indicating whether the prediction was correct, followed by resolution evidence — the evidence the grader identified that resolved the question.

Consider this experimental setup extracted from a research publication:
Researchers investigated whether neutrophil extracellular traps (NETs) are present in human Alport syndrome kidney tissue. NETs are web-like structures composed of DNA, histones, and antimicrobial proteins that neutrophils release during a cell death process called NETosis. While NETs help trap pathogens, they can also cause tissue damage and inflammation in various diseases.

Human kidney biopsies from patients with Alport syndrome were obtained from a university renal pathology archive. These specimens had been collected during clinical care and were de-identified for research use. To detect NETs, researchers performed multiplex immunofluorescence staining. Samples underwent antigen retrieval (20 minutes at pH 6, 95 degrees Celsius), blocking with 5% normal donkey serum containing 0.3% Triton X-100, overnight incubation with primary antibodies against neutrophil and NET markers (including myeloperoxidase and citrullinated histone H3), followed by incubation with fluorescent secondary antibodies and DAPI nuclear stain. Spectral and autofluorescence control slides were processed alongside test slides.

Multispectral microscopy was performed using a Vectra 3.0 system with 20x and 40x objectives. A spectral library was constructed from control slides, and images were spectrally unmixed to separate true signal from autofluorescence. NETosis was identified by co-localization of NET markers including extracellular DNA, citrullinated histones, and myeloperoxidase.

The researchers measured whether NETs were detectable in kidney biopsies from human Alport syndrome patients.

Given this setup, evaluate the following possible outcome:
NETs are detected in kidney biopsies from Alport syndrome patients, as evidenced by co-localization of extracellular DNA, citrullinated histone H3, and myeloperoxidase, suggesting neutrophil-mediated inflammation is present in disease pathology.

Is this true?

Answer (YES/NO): YES